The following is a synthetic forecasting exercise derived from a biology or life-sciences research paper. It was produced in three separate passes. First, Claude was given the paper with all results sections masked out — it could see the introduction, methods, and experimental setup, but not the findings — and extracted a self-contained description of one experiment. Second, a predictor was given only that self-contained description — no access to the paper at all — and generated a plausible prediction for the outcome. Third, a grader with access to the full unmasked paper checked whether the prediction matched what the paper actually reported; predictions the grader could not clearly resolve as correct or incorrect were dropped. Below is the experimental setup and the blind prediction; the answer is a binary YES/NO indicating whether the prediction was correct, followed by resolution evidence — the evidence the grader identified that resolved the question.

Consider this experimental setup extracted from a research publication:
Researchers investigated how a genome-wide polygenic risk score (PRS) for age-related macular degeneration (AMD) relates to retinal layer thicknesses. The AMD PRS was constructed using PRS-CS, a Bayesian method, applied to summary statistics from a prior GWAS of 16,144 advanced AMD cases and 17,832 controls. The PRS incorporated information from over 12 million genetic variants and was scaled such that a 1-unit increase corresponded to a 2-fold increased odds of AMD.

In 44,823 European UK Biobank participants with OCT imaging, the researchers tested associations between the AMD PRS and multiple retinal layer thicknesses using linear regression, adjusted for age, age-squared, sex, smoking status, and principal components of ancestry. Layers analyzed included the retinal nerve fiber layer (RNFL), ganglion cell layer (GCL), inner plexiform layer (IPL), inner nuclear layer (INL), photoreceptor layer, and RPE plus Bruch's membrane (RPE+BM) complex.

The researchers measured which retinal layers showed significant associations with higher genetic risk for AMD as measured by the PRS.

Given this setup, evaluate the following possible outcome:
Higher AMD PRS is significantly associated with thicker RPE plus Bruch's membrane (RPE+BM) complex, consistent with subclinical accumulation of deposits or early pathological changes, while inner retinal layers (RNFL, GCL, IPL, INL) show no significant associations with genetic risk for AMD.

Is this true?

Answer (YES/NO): NO